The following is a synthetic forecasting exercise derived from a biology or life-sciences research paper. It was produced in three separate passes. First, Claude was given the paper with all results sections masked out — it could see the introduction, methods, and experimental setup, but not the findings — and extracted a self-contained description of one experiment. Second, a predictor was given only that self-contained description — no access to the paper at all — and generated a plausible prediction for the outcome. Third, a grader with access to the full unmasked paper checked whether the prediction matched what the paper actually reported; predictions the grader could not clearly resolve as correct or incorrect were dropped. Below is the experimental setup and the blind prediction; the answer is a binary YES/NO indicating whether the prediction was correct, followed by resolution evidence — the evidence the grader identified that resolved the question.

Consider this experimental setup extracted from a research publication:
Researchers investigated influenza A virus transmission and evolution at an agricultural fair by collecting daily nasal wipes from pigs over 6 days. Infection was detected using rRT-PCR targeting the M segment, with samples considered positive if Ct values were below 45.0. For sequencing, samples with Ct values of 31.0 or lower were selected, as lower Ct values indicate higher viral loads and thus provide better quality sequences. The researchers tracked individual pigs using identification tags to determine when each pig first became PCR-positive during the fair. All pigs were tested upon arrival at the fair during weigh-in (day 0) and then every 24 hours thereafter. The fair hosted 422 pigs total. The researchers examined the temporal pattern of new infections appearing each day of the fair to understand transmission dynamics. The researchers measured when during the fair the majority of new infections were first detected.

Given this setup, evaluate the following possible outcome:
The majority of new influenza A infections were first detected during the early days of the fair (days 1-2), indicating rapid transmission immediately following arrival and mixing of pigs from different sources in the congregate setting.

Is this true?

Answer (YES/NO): NO